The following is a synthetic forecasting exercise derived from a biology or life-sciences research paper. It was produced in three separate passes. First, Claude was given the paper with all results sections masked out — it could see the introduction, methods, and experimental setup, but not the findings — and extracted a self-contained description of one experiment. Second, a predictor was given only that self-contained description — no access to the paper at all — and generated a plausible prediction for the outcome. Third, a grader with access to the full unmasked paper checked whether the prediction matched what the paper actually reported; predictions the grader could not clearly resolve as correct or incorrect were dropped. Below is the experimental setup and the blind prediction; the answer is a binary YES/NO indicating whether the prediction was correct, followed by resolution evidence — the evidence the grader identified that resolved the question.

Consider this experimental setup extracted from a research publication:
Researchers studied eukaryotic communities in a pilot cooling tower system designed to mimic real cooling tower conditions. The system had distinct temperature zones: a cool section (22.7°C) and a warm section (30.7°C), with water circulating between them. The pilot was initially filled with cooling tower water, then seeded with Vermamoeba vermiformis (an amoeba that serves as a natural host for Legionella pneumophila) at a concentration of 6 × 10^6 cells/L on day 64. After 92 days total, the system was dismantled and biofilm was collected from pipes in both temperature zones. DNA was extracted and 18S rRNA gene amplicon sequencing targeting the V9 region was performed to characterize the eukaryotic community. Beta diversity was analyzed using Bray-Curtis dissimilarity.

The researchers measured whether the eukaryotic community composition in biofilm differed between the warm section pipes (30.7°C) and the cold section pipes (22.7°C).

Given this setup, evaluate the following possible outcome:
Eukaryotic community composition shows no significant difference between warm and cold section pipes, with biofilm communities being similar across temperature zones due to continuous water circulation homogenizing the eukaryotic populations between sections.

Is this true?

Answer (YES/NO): NO